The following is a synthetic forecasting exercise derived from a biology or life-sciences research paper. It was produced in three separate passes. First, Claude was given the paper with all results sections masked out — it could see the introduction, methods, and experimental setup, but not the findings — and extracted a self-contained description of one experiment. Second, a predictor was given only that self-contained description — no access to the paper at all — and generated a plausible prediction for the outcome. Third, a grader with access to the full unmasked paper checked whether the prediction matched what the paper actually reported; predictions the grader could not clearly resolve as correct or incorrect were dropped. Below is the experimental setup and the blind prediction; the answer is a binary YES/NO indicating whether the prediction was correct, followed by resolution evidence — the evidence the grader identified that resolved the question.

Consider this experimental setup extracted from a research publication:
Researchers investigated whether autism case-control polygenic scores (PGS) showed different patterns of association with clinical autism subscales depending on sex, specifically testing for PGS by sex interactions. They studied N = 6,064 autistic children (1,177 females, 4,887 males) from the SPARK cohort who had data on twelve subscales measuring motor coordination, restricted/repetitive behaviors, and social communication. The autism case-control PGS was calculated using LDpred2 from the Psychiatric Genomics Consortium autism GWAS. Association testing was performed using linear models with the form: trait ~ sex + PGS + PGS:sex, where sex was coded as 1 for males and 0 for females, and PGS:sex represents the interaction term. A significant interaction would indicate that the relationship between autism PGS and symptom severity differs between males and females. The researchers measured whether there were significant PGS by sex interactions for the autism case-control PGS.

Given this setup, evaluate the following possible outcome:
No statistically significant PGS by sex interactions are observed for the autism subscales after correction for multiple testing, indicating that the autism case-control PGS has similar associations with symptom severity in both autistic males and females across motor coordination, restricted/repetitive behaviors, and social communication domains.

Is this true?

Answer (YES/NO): NO